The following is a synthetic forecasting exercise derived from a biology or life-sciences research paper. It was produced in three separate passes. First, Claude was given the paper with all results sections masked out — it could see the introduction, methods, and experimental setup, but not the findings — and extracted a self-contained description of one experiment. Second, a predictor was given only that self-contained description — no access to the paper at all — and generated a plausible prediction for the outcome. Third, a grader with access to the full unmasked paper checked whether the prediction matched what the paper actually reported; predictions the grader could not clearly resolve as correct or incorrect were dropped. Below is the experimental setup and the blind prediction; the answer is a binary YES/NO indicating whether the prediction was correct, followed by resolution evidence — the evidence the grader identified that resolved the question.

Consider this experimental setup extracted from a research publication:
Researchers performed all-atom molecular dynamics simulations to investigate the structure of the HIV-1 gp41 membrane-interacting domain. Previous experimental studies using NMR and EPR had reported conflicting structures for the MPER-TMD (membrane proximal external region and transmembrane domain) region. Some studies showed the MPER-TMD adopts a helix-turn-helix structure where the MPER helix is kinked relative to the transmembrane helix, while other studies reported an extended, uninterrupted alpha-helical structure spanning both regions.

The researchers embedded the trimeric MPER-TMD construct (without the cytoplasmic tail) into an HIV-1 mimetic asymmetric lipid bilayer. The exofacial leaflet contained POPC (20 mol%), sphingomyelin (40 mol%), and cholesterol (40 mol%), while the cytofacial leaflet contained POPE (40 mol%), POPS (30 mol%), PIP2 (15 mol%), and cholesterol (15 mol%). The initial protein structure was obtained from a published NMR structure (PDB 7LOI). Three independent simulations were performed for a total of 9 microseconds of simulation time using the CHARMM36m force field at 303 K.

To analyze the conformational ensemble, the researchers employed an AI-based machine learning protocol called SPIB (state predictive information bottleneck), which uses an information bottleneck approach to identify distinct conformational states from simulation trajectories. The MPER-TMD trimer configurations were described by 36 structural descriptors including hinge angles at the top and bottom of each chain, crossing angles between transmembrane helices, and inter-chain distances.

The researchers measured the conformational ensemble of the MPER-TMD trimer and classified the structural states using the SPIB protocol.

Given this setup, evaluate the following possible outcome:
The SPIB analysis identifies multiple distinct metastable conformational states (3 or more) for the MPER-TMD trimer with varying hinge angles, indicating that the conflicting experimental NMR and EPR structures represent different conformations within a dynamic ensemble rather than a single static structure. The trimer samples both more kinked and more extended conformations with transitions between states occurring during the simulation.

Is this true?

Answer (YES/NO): YES